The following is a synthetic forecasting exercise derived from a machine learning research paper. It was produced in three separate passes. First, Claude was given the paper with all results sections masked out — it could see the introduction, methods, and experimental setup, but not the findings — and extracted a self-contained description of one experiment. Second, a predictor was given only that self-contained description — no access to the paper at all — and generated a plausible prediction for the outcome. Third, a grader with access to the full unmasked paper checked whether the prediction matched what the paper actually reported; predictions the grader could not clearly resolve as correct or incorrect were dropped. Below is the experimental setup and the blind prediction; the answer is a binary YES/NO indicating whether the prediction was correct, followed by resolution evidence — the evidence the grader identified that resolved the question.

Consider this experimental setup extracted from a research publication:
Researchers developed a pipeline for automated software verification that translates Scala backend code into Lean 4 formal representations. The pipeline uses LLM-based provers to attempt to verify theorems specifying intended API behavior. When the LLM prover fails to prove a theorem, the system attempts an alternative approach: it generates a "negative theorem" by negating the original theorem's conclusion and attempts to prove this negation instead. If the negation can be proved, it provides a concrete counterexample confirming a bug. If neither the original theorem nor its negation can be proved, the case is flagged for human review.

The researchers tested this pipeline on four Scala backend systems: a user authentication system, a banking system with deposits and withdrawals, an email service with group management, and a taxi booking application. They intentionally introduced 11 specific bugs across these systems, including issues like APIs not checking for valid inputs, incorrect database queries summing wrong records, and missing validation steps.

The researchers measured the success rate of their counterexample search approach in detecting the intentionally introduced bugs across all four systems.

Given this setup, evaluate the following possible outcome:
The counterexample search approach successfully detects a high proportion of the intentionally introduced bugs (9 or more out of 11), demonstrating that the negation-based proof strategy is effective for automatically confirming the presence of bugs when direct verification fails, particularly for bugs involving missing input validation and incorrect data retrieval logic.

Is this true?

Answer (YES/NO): NO